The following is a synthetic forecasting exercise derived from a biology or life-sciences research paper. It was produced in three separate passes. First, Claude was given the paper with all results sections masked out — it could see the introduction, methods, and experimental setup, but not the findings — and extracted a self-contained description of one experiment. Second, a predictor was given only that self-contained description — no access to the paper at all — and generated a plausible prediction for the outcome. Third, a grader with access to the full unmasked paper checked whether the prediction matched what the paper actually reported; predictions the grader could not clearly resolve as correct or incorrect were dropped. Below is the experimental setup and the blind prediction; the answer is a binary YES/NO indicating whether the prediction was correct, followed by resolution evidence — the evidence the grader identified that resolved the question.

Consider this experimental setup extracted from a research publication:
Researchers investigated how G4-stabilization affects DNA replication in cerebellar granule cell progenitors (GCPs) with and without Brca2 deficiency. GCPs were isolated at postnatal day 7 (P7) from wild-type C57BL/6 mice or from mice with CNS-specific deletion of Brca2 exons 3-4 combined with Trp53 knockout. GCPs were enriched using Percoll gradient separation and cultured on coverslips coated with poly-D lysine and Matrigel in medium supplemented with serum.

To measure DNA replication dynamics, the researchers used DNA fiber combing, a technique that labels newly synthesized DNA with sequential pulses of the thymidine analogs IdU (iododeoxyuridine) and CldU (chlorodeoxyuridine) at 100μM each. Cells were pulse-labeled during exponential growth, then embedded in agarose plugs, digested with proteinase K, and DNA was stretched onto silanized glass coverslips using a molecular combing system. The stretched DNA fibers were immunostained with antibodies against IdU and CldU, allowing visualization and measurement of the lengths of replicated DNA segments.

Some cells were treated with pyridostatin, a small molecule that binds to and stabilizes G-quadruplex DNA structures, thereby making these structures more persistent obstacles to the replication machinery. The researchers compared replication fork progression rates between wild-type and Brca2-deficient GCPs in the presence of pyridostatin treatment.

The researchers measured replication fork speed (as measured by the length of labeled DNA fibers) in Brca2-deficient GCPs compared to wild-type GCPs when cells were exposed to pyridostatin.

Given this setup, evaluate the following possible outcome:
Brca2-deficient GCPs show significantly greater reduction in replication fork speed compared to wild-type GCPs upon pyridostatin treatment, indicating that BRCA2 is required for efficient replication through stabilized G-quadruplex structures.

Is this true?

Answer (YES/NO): YES